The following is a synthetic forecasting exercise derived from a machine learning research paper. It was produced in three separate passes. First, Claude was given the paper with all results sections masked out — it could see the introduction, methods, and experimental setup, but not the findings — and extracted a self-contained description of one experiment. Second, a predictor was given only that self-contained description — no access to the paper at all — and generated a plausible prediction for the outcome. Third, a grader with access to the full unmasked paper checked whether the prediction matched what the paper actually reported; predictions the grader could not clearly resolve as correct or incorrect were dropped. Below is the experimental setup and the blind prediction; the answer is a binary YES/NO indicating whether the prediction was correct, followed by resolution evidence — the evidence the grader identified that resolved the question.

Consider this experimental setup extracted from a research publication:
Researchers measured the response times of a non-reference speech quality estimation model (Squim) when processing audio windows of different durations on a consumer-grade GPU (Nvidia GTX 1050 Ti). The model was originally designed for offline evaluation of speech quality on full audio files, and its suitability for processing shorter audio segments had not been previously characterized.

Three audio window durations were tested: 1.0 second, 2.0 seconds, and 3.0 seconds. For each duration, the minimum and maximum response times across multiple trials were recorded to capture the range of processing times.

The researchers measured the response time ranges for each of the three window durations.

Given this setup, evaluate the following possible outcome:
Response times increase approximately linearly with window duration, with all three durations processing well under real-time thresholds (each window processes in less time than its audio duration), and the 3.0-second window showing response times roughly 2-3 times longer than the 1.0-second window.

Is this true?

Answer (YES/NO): NO